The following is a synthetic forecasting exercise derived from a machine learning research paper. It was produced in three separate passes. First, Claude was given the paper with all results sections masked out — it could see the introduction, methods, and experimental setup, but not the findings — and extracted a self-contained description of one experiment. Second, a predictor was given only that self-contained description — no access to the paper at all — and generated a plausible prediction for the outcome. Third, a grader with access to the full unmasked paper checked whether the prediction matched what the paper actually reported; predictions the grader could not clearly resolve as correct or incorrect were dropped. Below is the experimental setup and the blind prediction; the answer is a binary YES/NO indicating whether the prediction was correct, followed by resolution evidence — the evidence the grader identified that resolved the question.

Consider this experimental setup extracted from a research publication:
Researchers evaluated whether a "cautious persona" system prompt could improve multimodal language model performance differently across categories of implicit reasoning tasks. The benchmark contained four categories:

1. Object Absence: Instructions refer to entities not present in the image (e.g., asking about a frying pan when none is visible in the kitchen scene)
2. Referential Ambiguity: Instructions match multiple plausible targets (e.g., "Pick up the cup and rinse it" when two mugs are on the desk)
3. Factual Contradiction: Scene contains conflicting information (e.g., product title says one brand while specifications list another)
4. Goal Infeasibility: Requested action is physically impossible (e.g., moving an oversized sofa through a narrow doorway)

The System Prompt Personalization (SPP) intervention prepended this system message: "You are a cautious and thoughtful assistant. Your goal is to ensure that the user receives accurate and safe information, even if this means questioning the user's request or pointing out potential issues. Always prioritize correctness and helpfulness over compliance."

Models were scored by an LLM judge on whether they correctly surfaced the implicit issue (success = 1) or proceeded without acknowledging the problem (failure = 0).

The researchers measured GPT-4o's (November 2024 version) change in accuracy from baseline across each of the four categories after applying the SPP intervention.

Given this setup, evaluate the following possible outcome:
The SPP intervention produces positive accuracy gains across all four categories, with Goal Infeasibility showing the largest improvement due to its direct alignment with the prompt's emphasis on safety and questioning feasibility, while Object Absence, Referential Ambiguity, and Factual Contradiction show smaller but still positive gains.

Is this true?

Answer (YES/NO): NO